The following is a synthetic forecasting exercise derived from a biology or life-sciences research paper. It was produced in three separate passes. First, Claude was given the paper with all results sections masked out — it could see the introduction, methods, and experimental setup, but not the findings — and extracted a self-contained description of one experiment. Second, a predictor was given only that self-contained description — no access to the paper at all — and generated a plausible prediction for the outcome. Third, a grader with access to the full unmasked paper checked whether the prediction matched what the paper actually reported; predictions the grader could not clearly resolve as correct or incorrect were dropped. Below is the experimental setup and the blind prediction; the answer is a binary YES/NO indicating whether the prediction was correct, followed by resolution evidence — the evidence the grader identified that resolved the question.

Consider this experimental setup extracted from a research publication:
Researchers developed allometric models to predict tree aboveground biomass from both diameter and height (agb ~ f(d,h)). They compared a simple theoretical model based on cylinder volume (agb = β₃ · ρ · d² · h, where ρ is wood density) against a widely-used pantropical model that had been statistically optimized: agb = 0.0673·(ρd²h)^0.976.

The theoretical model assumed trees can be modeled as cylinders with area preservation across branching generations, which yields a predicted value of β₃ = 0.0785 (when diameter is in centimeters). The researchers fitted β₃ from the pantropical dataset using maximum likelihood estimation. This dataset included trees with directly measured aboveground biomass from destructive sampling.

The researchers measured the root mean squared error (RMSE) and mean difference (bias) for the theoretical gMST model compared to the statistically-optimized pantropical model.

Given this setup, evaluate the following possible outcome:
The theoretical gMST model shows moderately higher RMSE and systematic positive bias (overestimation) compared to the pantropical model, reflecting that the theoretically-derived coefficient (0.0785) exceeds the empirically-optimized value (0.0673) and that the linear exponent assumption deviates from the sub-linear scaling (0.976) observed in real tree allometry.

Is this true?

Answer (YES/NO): NO